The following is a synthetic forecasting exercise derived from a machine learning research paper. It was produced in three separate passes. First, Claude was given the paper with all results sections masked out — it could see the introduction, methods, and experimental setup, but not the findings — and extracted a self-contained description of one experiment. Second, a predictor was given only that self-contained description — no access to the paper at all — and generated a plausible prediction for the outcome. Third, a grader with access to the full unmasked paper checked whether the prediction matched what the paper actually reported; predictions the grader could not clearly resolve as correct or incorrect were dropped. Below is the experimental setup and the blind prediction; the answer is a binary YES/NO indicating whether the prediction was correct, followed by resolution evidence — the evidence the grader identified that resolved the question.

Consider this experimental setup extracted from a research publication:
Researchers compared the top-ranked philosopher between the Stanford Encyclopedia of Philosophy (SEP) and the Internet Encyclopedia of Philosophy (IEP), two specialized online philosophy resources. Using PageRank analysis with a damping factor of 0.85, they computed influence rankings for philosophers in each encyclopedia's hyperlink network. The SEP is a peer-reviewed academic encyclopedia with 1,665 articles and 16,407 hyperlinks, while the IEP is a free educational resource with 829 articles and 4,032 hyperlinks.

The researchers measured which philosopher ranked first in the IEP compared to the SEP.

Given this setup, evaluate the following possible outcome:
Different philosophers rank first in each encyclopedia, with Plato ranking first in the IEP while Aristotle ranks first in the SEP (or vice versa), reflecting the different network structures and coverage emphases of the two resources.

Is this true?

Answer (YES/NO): NO